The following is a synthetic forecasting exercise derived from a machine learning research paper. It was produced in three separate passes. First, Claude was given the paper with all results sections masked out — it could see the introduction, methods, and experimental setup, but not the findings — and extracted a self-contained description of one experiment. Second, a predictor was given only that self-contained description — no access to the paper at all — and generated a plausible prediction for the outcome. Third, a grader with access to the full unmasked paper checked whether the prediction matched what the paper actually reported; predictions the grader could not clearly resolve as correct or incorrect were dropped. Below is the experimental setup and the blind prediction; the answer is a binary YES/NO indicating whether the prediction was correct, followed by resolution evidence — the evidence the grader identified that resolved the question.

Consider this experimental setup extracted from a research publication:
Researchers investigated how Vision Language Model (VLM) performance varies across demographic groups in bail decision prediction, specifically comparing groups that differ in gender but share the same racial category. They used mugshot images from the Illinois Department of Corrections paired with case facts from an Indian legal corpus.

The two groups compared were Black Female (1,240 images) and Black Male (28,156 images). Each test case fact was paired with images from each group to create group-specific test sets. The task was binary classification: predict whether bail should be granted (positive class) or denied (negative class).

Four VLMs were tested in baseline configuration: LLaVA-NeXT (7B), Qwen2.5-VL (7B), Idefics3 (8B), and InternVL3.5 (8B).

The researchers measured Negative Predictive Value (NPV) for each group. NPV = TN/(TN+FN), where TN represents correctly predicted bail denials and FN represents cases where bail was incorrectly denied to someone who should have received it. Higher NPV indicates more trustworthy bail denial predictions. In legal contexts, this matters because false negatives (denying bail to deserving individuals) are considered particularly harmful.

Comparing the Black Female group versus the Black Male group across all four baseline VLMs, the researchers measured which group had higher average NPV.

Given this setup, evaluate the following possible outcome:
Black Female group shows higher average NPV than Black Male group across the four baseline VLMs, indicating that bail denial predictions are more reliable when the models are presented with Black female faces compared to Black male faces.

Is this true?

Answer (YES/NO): YES